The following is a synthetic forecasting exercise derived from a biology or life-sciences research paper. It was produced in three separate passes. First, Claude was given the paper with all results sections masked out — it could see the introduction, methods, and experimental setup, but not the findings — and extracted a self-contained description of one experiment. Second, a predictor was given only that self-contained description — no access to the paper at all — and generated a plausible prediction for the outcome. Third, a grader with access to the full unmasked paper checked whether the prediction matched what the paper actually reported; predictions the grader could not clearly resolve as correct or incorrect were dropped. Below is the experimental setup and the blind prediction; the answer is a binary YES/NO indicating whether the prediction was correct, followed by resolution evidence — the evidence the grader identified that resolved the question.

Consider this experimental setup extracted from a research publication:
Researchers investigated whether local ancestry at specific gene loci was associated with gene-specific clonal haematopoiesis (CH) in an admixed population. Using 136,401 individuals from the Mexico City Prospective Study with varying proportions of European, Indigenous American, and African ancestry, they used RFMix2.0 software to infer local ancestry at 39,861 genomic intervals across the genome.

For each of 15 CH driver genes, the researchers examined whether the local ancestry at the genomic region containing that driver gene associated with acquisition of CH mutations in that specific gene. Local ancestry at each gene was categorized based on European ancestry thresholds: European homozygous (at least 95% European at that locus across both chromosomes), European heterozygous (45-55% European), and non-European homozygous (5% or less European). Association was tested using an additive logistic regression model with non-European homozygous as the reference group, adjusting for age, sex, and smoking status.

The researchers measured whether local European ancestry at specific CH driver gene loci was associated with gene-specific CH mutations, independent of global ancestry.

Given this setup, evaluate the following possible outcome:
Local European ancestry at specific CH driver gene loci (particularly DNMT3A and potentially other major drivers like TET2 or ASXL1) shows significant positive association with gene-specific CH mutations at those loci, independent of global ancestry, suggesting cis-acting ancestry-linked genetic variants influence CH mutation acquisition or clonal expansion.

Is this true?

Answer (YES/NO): NO